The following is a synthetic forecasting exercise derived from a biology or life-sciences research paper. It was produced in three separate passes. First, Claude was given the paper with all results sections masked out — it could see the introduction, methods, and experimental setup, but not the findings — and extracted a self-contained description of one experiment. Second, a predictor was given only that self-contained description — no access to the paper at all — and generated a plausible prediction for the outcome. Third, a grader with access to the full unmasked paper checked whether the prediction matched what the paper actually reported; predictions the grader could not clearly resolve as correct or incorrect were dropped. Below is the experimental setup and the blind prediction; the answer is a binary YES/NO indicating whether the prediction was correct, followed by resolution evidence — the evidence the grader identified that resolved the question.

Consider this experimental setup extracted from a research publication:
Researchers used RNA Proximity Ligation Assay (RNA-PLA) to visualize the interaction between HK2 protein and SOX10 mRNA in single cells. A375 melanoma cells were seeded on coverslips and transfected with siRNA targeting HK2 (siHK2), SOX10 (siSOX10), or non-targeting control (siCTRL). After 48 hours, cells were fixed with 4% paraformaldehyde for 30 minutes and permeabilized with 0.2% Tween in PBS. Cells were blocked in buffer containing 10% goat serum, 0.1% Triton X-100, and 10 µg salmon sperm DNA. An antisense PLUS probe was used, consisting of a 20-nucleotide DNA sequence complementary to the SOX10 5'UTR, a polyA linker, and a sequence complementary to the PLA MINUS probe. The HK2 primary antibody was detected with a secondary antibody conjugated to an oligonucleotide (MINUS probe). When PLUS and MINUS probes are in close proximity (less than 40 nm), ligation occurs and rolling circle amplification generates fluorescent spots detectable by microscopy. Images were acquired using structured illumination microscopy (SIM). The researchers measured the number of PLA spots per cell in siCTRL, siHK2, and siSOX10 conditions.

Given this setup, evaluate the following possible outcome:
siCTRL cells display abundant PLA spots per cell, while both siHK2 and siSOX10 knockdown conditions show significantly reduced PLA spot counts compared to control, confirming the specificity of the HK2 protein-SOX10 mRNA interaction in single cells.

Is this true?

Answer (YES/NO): YES